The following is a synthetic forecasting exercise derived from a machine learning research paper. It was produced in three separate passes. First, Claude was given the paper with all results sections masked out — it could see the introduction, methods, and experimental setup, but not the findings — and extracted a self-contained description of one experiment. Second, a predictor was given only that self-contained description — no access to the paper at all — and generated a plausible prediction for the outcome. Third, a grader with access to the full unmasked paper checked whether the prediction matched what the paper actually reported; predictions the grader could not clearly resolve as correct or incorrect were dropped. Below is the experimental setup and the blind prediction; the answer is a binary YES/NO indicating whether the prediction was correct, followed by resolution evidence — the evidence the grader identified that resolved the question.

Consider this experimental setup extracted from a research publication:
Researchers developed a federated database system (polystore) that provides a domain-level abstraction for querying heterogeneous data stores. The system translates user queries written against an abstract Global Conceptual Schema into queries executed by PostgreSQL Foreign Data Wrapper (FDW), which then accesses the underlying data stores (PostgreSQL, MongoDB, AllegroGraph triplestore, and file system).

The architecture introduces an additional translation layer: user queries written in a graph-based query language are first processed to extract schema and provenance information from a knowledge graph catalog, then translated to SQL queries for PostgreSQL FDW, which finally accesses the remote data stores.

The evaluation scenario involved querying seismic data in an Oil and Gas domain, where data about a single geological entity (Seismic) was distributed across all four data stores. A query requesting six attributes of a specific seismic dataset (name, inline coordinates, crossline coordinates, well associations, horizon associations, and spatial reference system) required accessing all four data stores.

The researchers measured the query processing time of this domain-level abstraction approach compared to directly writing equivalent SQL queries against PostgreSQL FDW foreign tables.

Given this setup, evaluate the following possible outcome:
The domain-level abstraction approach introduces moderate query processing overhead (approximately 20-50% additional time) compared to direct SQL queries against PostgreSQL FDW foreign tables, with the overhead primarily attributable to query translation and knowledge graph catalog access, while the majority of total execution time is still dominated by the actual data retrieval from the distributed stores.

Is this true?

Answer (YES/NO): NO